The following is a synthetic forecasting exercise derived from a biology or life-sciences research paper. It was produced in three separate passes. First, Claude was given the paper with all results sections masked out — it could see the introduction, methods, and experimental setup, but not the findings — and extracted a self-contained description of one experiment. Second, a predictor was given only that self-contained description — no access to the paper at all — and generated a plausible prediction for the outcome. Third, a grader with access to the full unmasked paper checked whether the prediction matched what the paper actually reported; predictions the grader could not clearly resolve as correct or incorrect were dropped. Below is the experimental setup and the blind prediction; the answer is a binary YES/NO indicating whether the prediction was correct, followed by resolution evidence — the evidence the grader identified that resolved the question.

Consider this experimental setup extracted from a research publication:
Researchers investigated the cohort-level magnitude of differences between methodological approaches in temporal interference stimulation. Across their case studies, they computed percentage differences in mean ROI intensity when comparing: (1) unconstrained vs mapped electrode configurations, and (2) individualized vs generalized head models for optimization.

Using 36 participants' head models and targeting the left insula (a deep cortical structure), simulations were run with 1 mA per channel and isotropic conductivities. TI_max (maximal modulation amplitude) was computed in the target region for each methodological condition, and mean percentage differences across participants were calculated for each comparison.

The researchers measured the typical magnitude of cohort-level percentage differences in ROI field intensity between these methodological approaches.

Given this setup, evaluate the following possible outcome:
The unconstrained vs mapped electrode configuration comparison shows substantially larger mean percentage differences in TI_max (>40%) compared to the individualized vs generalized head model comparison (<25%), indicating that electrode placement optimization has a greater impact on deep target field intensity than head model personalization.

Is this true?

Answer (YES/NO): NO